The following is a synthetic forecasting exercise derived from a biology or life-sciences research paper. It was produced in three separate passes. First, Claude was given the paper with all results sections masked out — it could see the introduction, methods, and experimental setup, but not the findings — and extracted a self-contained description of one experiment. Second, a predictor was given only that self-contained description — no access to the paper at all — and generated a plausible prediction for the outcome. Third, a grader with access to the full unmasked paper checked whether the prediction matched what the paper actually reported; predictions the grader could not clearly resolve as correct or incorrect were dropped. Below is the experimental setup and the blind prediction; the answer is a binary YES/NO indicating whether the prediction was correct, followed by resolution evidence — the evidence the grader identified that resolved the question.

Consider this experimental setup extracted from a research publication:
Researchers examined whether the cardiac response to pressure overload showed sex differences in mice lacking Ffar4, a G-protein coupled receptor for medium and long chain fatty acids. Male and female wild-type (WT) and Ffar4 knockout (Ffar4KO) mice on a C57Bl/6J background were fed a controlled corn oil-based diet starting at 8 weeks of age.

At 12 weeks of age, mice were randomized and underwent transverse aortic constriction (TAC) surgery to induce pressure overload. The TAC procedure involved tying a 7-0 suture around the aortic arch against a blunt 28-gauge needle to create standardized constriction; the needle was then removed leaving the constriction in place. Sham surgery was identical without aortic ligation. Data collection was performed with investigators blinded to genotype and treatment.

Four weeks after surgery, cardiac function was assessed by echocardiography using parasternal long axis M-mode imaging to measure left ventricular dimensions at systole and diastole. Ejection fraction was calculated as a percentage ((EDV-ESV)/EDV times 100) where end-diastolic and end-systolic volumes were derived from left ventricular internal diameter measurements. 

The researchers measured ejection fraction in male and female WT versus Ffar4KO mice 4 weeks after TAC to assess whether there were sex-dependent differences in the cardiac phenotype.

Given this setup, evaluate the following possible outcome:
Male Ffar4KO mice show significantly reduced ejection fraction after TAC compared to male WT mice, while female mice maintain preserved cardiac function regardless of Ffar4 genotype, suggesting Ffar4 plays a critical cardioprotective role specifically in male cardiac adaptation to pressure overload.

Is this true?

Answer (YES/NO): NO